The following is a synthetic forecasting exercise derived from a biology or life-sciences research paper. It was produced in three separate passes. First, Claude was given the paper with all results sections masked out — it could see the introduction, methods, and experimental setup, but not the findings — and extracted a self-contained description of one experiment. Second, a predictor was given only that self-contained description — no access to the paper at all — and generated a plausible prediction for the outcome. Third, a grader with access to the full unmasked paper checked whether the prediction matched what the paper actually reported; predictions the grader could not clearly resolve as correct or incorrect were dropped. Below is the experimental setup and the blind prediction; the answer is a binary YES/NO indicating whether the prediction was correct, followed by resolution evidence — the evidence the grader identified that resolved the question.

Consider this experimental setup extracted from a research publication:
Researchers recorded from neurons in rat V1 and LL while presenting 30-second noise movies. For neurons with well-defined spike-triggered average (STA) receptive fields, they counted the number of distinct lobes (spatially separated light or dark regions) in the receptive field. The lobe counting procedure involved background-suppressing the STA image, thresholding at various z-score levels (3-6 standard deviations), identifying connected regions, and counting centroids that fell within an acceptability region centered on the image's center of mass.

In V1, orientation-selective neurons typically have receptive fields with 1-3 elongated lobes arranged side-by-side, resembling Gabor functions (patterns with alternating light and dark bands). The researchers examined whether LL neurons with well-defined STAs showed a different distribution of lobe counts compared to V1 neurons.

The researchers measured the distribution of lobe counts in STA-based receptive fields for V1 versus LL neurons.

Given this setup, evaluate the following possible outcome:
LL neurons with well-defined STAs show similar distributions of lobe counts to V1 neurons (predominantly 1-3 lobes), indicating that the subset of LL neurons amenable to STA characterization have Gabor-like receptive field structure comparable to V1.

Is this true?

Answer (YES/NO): NO